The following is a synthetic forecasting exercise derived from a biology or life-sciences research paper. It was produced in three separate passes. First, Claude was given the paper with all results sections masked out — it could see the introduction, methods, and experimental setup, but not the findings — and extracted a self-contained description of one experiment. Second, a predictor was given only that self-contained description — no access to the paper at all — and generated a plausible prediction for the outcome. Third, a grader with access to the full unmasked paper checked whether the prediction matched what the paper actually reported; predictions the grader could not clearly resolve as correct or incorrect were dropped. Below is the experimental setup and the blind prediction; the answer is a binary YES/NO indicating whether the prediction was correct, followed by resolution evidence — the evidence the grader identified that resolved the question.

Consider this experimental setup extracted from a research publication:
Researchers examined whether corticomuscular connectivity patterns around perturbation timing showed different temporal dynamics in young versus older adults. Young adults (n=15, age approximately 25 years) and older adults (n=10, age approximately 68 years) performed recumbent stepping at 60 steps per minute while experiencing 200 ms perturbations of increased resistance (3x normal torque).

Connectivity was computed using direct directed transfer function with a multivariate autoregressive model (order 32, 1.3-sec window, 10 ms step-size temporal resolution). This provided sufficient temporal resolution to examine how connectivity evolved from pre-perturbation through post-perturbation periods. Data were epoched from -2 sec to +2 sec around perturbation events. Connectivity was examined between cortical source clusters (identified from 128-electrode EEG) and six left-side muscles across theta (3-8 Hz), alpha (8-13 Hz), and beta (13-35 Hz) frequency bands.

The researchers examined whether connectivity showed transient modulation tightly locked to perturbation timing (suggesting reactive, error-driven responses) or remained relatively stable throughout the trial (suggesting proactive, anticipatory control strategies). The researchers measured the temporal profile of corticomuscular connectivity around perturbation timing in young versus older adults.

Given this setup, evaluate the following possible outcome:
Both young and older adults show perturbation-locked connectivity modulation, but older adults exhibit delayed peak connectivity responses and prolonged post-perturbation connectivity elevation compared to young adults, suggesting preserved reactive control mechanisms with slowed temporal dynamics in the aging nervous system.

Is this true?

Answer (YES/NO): NO